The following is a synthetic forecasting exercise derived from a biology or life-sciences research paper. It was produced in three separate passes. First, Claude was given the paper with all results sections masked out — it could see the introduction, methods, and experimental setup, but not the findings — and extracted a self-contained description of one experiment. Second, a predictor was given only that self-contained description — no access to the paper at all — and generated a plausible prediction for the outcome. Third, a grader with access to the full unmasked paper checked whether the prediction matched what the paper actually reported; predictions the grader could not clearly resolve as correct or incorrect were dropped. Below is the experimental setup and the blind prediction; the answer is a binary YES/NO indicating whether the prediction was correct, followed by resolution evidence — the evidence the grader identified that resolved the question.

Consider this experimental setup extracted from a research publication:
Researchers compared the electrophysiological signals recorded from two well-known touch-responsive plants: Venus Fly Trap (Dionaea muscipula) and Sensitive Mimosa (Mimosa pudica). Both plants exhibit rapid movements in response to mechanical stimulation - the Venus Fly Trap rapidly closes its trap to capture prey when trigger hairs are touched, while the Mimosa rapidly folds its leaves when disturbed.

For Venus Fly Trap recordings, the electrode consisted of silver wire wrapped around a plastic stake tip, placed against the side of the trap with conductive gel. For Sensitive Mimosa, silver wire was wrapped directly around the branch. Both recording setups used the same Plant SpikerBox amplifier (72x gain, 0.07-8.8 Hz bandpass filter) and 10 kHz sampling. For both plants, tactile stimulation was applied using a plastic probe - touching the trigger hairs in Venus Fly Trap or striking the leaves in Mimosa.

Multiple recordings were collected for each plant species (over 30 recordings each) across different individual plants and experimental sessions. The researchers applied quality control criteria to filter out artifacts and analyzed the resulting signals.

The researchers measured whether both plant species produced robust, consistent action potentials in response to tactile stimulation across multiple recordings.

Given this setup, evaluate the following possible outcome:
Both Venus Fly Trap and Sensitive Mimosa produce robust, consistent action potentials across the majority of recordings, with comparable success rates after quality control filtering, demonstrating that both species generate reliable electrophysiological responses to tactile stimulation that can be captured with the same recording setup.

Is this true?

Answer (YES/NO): YES